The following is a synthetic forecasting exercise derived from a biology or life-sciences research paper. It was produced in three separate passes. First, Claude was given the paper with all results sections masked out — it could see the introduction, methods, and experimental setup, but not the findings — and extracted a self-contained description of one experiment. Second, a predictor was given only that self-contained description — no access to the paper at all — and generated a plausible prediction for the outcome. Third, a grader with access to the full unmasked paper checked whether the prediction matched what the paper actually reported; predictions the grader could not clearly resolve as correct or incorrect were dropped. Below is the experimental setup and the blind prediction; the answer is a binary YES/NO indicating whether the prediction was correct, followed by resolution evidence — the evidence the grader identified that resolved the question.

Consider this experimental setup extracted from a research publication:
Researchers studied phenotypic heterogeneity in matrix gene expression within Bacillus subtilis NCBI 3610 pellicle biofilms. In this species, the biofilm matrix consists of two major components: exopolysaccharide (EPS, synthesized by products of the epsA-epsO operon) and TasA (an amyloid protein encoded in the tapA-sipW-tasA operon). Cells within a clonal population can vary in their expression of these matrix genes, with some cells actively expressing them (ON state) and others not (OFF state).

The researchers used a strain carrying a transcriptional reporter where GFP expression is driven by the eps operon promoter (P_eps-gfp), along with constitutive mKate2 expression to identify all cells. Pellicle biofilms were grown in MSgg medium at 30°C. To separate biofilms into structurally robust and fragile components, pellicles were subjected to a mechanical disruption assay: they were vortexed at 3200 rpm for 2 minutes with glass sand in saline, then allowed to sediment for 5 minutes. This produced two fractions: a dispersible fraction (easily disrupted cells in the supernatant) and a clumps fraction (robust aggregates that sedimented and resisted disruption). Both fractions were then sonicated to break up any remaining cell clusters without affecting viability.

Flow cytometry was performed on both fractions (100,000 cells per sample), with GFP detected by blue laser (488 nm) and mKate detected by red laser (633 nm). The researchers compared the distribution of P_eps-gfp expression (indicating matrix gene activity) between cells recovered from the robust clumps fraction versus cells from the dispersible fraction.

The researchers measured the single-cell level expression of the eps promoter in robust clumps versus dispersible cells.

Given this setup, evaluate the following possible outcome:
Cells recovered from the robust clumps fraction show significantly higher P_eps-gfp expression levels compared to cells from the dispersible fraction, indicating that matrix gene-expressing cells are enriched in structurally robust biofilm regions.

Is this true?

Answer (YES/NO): YES